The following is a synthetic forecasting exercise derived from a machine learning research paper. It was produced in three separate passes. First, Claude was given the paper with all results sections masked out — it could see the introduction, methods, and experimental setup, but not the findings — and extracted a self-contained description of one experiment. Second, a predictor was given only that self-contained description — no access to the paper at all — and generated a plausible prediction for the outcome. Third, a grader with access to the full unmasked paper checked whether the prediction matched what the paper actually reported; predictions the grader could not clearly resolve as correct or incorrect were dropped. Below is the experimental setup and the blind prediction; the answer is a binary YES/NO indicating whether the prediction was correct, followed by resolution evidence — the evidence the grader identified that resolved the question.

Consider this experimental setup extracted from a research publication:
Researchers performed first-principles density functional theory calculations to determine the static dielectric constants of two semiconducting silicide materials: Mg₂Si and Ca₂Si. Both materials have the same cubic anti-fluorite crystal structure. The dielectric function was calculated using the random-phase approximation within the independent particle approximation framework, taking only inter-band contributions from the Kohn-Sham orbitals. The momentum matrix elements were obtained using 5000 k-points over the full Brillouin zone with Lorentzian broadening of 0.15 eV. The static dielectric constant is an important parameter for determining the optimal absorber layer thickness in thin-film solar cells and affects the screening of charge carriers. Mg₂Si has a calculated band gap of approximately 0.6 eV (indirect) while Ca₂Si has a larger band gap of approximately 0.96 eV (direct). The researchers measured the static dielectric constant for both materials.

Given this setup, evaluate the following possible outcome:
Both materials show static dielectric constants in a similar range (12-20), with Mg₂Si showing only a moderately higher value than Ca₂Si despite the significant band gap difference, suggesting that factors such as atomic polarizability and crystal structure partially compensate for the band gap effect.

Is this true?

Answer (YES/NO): NO